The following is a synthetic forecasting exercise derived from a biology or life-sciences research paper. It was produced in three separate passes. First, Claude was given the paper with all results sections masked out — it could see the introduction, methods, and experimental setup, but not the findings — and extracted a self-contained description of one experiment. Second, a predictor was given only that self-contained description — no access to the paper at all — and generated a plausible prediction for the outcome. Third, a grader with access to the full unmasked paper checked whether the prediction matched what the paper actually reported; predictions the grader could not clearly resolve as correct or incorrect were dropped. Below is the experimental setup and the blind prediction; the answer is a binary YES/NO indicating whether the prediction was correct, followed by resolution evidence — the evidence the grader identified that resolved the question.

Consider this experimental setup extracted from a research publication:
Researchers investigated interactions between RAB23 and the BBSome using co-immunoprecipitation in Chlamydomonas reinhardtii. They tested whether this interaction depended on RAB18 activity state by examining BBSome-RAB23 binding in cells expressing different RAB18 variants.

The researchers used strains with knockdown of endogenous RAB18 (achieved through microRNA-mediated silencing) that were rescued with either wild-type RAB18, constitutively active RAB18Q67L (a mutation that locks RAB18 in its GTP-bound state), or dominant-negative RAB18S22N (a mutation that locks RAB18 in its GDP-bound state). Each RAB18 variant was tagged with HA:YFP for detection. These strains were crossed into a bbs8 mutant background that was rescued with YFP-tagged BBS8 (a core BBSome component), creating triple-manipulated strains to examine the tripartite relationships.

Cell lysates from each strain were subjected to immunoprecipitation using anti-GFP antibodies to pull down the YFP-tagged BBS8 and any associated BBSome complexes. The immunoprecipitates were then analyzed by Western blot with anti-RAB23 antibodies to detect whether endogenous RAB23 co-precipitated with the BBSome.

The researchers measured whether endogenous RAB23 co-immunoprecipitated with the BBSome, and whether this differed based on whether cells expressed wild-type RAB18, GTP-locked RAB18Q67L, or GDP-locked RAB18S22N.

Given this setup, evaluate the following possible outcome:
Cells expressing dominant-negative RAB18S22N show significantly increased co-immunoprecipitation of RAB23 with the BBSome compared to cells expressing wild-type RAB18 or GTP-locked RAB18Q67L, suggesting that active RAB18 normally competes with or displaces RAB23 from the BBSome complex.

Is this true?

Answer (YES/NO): NO